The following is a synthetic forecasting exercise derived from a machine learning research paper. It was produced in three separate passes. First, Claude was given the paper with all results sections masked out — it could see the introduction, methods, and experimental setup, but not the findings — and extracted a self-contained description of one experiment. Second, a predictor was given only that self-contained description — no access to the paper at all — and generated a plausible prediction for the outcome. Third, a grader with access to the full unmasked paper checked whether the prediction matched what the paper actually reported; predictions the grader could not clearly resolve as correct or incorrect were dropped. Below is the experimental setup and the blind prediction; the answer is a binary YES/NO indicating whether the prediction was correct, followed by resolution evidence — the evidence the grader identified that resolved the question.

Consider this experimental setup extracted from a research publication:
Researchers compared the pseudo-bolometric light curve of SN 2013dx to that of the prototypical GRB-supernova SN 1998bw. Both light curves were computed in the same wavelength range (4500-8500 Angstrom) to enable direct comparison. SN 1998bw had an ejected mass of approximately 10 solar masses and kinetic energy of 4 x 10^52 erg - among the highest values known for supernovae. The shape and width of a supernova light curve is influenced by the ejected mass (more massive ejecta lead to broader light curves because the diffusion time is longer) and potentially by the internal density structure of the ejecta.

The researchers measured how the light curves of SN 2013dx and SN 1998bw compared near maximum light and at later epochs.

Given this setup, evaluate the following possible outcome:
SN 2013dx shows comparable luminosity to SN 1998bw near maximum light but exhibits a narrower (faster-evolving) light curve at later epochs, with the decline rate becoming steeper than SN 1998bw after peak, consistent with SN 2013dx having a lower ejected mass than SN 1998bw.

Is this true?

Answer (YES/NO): YES